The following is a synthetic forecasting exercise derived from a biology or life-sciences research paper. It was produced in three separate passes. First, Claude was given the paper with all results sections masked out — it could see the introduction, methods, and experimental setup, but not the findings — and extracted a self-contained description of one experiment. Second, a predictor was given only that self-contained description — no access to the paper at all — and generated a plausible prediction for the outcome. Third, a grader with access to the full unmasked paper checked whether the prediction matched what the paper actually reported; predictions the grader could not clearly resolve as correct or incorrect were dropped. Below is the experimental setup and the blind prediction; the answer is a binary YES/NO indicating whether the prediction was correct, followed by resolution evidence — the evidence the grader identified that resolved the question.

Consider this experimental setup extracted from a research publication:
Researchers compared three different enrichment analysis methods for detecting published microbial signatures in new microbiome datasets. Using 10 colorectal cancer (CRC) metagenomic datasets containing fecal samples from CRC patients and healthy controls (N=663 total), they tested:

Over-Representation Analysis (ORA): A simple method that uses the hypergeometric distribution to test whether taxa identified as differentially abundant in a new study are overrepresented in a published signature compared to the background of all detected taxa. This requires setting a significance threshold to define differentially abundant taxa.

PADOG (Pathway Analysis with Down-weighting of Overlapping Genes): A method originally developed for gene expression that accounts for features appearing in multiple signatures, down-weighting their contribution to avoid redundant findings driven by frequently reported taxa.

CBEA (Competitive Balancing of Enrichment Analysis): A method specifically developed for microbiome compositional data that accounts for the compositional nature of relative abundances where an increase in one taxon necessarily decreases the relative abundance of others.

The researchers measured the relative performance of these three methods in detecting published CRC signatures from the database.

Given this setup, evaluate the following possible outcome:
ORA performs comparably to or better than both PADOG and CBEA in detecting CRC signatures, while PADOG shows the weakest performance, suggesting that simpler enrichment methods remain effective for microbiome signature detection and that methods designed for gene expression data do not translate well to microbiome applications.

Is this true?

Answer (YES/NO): NO